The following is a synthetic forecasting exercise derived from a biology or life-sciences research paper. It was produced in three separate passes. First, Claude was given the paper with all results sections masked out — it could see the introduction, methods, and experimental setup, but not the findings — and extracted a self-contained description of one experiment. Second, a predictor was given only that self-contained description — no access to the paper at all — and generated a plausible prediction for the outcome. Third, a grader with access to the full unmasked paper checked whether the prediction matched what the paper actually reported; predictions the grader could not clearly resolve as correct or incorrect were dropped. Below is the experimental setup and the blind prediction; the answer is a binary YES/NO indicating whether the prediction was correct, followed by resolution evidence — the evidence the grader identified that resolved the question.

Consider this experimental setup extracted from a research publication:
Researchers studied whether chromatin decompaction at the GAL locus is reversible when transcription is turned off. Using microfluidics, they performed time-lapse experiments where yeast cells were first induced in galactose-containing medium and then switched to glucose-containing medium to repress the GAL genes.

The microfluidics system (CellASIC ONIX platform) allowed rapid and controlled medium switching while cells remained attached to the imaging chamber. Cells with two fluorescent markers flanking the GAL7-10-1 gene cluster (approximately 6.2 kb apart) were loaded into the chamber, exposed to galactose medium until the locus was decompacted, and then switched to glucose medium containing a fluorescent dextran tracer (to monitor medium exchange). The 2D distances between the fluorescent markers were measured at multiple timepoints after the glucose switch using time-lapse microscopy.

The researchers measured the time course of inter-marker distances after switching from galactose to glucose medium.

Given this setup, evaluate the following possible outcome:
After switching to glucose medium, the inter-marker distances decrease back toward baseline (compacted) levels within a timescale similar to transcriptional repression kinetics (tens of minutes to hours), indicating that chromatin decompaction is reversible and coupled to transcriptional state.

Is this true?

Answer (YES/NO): YES